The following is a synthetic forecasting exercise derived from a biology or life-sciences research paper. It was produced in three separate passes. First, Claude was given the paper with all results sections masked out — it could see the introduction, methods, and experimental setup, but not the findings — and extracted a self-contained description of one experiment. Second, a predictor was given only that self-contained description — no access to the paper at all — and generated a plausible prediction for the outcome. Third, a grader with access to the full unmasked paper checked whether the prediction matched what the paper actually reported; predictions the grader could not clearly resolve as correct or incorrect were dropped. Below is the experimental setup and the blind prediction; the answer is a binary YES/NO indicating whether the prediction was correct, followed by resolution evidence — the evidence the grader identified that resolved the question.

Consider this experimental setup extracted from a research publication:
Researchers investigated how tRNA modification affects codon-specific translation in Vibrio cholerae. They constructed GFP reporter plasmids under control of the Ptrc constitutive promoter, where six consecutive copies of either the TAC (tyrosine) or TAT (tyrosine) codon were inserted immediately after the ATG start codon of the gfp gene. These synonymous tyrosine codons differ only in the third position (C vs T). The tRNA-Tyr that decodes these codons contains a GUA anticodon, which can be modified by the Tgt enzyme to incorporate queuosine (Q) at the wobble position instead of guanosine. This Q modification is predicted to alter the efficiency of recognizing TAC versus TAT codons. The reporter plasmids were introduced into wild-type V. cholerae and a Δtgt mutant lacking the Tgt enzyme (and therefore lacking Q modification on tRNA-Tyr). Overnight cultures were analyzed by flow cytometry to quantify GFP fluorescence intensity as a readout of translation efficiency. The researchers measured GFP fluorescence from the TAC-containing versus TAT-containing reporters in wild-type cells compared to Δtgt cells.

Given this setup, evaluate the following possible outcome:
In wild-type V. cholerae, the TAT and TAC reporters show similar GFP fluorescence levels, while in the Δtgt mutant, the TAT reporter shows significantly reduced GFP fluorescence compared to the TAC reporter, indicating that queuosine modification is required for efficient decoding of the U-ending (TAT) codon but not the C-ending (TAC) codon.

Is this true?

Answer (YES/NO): NO